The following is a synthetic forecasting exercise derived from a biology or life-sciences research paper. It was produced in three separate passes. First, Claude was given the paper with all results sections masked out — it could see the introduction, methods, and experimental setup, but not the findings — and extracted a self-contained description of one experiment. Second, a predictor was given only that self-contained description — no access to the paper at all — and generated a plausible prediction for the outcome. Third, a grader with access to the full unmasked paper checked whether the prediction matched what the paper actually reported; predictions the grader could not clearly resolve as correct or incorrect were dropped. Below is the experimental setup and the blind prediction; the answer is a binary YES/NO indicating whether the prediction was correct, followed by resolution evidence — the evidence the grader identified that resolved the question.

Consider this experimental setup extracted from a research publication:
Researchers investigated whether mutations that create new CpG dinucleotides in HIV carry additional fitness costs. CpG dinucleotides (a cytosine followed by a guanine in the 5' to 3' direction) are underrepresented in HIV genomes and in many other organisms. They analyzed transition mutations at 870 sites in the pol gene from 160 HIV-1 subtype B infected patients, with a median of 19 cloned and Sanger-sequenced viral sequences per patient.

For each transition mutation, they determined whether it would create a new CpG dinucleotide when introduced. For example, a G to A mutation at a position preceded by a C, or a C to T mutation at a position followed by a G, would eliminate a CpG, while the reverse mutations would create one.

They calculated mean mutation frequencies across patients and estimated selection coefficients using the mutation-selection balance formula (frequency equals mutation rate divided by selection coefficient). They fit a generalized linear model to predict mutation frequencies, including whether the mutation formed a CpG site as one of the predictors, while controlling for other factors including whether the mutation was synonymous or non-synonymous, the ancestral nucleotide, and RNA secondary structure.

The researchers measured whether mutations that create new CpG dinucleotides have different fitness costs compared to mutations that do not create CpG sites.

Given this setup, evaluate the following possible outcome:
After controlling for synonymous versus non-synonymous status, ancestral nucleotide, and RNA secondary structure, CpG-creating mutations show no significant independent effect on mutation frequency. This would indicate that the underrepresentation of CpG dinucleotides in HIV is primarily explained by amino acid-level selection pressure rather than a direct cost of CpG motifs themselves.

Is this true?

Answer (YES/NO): NO